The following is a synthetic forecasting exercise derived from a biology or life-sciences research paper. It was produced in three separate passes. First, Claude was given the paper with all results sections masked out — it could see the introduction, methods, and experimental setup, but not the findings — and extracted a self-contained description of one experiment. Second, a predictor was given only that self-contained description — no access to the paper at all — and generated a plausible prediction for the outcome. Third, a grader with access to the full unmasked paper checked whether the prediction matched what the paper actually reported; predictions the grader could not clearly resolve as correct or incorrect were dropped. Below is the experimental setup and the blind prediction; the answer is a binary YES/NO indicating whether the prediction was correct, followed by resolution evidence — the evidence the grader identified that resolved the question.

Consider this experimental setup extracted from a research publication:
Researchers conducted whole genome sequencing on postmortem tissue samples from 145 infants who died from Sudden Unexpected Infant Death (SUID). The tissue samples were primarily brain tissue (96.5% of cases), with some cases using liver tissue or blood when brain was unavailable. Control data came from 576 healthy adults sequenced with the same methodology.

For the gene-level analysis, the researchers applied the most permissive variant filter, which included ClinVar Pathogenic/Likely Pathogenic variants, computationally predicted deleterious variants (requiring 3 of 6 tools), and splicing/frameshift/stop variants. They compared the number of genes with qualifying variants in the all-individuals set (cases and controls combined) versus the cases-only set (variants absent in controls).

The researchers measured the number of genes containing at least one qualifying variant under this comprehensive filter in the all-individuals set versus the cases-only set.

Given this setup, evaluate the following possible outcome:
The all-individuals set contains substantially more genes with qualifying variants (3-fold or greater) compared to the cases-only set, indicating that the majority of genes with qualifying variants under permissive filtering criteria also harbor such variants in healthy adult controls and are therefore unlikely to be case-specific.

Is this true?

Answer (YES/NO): YES